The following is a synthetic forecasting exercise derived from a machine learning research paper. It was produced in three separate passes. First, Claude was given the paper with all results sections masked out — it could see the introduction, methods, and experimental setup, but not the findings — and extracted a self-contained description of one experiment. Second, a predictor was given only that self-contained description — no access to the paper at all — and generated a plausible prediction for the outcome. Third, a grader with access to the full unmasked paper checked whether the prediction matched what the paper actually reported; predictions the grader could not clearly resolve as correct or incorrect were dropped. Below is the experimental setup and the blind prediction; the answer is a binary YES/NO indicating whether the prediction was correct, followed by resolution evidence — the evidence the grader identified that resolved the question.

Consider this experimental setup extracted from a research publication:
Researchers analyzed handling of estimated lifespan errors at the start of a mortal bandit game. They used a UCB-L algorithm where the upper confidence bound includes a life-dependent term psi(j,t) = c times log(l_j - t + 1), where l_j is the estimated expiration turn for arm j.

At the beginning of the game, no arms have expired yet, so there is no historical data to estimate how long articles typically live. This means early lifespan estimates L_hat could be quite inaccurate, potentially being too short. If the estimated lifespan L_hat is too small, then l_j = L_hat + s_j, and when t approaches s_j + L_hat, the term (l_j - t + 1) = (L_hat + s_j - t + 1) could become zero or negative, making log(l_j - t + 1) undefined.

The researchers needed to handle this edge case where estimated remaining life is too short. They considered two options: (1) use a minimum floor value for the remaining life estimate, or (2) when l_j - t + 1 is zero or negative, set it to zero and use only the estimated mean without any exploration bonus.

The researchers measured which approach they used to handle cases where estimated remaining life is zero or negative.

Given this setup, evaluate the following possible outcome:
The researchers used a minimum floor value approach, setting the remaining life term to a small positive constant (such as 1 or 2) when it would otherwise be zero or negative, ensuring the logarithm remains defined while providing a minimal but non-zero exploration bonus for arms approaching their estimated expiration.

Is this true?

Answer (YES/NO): NO